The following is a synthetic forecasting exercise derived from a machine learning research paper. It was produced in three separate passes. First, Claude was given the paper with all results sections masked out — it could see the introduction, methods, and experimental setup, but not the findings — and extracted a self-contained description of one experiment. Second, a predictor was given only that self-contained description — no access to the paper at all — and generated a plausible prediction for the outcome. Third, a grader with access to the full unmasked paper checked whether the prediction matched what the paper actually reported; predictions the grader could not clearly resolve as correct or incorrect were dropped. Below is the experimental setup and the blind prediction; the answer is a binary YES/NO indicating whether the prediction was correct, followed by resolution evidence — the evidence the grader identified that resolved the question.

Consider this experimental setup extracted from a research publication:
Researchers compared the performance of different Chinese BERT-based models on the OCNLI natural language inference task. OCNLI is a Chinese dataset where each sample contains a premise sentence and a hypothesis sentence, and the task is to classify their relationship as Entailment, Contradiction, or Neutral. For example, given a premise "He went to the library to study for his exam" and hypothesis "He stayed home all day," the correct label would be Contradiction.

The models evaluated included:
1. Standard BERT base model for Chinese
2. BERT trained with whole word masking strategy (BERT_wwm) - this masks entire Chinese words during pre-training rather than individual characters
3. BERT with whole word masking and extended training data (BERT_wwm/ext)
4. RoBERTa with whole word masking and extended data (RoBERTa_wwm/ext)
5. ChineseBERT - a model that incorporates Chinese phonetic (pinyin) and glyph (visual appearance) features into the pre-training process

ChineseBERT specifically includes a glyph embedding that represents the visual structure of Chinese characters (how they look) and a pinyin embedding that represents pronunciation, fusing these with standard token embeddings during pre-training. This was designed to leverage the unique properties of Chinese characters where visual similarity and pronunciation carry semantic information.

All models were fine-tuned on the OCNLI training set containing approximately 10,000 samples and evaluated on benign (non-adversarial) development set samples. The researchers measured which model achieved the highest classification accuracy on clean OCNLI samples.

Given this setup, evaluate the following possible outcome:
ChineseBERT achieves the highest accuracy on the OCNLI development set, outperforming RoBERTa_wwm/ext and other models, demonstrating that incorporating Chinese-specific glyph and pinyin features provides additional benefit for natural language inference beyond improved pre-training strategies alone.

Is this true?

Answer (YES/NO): YES